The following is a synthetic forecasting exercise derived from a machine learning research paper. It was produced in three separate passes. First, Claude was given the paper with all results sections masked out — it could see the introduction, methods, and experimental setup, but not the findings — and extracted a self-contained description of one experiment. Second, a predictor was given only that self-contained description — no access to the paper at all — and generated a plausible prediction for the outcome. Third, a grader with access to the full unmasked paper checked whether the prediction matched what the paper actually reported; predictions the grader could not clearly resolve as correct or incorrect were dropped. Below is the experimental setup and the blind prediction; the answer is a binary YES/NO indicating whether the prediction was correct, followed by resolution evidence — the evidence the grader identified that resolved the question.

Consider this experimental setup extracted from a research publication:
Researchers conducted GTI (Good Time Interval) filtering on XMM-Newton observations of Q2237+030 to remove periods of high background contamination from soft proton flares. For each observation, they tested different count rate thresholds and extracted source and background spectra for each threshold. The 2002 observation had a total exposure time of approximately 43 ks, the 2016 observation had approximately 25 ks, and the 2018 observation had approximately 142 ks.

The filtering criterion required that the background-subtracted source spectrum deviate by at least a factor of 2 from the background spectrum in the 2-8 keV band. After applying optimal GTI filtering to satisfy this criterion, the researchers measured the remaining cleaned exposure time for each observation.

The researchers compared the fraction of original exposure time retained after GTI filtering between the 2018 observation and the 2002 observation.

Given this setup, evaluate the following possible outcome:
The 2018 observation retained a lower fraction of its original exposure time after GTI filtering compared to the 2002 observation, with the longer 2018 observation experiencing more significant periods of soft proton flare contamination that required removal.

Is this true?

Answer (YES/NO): NO